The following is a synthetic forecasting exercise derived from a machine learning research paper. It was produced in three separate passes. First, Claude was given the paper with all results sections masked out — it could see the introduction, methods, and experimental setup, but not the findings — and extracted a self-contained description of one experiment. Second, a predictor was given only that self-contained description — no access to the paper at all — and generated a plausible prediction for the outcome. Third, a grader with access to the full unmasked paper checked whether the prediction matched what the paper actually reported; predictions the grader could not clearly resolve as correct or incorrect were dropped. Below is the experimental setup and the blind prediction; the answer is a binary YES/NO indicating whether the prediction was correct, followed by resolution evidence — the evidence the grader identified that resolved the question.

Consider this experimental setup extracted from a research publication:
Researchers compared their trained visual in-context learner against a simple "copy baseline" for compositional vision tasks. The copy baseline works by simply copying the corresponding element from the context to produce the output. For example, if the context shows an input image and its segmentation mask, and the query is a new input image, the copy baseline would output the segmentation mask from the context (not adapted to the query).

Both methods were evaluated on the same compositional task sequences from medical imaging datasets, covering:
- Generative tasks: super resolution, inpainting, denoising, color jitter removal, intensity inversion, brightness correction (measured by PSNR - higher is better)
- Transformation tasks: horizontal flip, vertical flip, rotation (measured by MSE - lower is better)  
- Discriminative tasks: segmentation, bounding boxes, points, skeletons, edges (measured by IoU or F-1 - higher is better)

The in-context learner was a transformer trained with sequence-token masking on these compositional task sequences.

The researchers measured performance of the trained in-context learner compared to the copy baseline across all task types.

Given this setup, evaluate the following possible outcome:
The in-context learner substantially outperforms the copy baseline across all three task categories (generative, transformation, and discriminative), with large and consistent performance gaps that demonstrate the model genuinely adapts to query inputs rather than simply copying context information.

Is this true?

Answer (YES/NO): NO